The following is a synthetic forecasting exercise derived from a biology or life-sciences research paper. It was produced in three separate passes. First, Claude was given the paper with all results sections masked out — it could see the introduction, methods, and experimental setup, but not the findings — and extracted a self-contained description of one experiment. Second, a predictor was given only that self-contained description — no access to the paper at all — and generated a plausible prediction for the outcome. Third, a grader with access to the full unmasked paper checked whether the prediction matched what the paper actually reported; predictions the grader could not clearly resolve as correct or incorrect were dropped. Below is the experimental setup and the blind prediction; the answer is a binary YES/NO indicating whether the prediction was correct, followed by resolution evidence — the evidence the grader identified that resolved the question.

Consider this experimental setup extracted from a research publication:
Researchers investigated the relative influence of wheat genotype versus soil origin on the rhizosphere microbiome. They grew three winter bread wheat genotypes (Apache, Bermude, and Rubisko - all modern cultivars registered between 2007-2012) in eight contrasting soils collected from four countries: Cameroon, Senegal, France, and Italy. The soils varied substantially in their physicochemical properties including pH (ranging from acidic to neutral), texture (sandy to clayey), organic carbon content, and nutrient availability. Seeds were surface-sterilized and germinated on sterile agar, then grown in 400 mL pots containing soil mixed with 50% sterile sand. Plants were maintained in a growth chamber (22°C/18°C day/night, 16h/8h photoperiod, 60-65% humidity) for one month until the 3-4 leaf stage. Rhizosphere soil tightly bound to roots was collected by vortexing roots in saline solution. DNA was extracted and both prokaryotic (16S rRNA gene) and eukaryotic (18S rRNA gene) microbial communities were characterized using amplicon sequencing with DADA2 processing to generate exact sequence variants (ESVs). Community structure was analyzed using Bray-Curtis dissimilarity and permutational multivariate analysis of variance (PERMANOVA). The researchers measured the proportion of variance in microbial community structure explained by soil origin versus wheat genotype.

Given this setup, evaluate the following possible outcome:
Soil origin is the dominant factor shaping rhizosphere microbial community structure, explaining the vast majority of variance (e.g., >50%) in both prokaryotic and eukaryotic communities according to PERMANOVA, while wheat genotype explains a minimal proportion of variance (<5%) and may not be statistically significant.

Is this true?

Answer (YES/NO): YES